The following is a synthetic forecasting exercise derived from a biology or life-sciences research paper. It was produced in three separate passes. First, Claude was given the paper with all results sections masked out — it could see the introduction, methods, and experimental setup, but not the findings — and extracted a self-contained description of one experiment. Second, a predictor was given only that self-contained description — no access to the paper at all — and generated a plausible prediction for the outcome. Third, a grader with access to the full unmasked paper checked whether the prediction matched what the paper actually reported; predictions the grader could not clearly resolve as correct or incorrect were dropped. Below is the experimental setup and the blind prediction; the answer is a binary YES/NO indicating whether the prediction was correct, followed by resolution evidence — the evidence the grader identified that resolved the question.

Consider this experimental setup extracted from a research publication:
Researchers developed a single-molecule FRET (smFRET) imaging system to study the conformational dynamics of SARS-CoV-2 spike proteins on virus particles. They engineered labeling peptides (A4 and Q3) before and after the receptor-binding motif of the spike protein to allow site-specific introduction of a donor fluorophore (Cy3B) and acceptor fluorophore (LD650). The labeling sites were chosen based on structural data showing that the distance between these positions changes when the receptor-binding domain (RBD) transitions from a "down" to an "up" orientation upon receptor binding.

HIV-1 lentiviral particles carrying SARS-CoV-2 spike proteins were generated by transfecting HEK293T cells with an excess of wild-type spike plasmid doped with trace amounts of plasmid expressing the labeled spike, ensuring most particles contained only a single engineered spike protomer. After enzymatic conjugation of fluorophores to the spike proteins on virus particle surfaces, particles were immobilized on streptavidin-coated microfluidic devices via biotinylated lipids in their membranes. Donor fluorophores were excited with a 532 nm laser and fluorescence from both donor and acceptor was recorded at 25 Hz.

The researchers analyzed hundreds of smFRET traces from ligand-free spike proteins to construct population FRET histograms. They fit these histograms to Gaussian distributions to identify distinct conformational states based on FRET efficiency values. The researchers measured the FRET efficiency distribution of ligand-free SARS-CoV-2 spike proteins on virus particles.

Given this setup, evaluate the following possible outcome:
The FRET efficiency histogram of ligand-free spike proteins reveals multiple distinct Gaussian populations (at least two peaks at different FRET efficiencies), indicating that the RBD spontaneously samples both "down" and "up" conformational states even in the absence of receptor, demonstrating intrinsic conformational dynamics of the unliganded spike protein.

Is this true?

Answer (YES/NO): YES